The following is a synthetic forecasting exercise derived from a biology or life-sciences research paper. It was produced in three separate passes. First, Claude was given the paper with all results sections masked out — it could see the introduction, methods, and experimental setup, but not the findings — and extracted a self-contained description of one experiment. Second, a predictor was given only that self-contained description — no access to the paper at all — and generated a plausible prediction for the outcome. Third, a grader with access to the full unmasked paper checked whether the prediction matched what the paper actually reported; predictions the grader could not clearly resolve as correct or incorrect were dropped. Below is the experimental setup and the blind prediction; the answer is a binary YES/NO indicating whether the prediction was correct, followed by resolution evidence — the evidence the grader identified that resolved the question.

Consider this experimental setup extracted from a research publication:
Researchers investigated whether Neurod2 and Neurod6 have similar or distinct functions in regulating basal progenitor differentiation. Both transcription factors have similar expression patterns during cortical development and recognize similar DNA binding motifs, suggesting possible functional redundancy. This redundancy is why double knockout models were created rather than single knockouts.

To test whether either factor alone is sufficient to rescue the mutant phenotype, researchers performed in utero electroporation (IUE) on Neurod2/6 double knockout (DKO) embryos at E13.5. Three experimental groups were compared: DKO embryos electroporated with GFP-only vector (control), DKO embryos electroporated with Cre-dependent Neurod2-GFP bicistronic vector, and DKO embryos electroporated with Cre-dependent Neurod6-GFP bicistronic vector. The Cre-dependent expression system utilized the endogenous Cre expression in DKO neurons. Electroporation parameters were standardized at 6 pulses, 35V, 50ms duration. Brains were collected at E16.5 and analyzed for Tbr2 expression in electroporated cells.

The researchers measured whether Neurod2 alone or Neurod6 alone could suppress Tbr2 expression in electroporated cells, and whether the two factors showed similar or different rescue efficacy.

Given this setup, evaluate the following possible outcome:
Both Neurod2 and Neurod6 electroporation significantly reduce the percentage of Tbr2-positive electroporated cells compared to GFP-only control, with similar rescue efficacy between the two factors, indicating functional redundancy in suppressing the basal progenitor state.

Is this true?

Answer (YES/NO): YES